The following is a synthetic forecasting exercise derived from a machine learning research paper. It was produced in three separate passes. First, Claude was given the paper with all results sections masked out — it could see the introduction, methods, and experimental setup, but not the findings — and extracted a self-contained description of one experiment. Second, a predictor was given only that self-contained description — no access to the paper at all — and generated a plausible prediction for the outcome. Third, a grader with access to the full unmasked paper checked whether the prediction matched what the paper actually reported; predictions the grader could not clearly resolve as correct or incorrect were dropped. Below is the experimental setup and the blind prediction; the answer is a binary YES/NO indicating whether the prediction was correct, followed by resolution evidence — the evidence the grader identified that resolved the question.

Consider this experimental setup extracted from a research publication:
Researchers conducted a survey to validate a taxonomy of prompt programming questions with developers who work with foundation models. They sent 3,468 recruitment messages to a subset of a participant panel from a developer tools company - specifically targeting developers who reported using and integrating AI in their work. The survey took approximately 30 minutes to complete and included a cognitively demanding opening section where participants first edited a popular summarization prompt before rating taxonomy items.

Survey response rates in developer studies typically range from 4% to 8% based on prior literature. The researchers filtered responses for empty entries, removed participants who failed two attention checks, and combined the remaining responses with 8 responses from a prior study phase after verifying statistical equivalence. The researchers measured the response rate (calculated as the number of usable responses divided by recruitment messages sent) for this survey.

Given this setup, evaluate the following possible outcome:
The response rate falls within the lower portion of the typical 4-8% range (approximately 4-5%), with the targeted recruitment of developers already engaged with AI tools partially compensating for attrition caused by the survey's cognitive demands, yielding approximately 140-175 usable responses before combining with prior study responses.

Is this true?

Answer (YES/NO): NO